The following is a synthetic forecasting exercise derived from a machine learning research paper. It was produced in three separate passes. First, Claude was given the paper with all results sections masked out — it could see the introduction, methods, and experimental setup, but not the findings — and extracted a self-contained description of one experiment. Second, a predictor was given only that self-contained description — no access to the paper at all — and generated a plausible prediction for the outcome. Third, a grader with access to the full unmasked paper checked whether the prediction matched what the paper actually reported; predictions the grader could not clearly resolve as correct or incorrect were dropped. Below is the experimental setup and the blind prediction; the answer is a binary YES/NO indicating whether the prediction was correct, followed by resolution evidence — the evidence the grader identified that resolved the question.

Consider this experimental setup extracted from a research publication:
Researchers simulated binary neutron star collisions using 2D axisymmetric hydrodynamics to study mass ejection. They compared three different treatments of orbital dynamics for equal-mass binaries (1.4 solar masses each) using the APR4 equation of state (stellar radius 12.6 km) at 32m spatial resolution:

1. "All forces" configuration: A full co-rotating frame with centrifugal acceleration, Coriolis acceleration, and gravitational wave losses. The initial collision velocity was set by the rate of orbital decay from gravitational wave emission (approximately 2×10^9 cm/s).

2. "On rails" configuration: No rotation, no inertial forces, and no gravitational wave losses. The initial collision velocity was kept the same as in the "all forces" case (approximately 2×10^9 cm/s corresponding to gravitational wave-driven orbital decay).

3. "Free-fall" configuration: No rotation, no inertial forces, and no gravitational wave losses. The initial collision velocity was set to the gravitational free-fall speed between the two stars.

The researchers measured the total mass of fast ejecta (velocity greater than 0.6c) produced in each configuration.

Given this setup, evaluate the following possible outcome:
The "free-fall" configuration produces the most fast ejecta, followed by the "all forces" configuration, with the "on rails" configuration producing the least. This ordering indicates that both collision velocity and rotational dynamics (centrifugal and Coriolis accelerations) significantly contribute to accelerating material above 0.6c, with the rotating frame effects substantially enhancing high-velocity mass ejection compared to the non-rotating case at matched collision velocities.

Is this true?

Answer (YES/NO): NO